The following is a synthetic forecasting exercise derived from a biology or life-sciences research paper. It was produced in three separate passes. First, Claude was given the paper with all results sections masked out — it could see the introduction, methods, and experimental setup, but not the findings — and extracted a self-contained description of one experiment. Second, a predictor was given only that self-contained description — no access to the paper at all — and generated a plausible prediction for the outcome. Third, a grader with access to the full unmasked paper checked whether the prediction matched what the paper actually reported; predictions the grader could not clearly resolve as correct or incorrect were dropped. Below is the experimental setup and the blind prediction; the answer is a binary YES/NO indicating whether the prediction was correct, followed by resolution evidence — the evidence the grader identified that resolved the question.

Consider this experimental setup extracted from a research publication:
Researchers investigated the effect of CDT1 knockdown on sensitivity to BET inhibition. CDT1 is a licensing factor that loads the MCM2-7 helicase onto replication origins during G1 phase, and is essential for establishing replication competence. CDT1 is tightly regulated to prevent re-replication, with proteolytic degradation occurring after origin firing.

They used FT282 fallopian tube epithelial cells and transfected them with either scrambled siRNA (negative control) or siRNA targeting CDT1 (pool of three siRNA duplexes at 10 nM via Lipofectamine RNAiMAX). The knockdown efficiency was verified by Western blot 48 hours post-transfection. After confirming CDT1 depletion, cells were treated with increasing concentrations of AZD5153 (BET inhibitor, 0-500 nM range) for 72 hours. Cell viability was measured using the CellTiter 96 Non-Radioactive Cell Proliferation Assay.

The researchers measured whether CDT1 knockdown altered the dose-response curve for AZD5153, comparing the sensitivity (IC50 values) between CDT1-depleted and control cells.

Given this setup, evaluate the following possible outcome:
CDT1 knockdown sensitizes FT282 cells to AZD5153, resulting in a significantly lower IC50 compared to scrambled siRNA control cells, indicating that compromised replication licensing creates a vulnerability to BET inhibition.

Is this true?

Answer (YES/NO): YES